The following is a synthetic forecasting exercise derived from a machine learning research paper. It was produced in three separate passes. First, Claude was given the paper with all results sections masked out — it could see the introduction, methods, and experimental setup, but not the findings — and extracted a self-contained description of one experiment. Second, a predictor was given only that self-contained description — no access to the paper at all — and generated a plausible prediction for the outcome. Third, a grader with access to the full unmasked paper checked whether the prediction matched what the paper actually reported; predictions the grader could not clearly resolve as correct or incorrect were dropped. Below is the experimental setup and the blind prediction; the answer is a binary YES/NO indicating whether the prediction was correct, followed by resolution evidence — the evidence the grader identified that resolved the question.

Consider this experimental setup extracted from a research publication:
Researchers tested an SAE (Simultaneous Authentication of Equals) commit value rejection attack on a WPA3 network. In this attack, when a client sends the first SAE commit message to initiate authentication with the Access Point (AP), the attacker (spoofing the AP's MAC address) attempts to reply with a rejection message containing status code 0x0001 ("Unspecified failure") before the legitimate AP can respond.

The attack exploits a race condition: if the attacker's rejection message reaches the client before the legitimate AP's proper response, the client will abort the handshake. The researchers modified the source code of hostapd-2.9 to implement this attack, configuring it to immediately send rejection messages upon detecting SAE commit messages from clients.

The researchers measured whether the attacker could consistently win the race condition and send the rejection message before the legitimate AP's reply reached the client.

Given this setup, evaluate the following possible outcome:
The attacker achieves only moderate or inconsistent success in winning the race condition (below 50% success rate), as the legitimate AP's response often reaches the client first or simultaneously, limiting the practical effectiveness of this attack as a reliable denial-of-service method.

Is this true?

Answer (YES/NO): NO